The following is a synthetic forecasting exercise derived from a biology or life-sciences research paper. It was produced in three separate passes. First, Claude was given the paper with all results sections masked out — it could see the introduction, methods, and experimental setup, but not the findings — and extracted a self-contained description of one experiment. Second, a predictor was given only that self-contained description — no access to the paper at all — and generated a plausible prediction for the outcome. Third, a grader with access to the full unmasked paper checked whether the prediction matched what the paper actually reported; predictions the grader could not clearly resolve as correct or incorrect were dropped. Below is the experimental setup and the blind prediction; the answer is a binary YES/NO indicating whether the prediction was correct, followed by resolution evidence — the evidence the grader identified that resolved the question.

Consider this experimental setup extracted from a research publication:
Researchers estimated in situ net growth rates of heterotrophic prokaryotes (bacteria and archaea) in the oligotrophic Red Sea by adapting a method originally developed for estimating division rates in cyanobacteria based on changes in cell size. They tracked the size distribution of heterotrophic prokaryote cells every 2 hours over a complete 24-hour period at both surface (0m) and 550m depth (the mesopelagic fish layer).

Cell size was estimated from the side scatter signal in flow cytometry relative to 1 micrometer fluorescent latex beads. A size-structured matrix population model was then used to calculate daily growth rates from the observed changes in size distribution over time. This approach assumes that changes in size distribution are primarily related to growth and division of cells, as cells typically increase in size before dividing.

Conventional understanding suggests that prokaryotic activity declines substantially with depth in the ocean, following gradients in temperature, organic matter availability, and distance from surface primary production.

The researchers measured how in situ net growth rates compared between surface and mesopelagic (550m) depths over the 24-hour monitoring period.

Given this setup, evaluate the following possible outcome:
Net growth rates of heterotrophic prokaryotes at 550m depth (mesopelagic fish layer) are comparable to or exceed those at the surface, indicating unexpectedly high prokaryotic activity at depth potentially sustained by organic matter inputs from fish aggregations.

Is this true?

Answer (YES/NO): YES